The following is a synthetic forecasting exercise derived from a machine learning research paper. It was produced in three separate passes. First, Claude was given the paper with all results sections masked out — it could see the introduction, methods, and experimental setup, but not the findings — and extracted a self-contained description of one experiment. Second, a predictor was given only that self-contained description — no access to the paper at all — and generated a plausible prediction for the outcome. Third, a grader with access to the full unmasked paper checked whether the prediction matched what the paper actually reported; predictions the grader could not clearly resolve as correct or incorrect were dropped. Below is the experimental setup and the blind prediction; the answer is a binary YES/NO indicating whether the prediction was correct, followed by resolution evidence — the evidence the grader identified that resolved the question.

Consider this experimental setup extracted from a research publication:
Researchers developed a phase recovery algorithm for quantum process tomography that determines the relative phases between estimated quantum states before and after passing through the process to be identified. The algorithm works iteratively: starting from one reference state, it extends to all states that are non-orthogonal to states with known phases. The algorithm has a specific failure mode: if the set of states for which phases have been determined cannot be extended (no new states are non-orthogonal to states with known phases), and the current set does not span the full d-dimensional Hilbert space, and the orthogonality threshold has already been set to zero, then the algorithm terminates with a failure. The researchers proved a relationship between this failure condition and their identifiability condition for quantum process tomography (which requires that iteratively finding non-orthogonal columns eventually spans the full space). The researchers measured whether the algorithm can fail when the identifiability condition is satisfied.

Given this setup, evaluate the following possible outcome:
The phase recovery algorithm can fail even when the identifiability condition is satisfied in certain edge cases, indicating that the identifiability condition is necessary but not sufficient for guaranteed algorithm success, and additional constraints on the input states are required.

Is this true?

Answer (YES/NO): NO